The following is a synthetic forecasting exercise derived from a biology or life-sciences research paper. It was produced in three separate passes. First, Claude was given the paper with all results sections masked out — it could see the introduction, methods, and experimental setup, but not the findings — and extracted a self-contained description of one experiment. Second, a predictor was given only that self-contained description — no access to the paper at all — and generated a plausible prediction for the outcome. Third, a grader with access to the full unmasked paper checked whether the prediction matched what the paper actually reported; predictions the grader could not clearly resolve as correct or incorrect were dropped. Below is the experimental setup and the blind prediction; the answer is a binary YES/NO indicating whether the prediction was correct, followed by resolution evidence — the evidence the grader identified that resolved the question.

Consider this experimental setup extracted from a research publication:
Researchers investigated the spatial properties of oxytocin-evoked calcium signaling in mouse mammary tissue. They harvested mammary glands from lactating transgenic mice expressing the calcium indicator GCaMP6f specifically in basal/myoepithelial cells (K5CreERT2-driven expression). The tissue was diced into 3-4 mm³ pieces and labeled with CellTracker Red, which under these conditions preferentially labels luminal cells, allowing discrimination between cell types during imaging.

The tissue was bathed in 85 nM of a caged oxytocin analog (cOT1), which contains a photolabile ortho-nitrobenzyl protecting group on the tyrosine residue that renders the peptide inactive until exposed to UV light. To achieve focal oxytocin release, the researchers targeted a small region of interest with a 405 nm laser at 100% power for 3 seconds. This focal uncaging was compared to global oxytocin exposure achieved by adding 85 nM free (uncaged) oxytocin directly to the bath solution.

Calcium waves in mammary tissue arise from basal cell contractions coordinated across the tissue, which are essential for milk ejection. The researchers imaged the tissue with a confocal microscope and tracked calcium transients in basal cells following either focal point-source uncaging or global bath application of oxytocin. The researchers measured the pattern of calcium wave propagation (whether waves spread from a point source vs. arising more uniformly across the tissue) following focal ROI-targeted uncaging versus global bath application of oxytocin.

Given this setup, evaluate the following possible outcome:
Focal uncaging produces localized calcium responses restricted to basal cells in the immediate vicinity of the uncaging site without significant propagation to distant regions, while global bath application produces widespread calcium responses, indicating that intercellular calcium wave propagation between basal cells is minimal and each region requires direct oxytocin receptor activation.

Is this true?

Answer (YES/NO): YES